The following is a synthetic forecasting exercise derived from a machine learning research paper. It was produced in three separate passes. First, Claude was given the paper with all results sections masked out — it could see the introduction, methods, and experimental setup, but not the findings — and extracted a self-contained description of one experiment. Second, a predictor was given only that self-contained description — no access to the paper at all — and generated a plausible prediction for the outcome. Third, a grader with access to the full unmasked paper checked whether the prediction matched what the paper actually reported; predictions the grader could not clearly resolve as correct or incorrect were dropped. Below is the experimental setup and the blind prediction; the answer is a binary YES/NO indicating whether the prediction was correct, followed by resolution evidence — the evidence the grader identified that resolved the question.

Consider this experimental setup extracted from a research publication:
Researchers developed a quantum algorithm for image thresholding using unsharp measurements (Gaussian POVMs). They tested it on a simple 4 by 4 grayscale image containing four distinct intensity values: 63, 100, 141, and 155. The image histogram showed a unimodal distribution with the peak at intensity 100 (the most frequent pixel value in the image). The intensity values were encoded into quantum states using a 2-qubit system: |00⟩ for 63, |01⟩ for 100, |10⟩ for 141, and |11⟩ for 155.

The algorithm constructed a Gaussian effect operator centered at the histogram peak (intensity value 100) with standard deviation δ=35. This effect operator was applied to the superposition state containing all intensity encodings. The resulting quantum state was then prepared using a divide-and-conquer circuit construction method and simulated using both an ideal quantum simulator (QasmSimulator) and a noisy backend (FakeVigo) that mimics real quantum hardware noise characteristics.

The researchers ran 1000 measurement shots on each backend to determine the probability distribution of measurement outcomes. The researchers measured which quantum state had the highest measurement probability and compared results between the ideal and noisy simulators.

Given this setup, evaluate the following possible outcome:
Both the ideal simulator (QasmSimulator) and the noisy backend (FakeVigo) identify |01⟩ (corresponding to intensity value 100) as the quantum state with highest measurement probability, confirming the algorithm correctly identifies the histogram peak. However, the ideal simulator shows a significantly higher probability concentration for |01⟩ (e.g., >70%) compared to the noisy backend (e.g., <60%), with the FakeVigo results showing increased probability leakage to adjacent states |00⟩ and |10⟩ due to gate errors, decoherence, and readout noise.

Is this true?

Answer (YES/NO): NO